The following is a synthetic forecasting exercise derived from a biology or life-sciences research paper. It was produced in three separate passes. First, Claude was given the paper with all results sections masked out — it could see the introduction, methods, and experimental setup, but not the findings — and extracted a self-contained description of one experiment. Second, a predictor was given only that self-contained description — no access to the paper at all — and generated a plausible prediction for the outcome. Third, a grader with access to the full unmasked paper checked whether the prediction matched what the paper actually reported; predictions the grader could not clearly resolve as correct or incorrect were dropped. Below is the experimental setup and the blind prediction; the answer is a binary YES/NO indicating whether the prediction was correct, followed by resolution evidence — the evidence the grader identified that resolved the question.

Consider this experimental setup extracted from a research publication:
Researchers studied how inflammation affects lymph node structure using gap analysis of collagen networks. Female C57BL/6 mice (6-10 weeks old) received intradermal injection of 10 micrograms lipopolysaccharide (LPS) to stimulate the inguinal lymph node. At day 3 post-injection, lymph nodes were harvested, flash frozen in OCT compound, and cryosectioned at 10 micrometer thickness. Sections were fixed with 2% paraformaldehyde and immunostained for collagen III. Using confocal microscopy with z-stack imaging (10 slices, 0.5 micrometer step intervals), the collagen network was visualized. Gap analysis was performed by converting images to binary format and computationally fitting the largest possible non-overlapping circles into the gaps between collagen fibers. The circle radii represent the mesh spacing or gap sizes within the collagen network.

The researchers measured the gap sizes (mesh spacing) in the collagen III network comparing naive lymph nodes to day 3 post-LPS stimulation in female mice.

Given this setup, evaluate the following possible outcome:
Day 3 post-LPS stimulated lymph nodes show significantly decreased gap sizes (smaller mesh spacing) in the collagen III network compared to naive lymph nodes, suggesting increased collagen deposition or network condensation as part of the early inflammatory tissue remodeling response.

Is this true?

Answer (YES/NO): NO